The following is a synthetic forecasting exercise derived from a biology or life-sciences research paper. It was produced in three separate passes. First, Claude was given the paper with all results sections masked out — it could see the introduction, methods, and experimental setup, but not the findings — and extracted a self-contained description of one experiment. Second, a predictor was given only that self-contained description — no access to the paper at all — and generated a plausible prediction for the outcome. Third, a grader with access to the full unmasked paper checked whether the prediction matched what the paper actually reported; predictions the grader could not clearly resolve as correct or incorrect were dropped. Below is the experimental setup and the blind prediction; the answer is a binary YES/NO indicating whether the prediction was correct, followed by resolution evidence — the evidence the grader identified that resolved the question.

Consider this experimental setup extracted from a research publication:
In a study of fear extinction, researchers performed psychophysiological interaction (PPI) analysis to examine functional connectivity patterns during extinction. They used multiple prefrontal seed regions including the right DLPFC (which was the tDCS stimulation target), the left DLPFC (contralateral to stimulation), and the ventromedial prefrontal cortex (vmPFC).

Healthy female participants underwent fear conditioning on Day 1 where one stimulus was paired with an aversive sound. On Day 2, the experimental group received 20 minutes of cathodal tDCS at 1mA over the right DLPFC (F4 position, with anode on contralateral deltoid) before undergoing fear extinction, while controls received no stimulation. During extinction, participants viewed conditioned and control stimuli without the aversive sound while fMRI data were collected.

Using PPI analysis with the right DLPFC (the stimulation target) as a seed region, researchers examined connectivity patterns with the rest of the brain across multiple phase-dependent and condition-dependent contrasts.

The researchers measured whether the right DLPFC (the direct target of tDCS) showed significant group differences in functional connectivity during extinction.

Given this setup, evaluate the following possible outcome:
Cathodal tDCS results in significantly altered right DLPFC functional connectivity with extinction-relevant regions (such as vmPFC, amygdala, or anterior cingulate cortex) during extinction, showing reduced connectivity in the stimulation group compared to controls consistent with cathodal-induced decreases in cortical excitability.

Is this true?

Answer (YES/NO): NO